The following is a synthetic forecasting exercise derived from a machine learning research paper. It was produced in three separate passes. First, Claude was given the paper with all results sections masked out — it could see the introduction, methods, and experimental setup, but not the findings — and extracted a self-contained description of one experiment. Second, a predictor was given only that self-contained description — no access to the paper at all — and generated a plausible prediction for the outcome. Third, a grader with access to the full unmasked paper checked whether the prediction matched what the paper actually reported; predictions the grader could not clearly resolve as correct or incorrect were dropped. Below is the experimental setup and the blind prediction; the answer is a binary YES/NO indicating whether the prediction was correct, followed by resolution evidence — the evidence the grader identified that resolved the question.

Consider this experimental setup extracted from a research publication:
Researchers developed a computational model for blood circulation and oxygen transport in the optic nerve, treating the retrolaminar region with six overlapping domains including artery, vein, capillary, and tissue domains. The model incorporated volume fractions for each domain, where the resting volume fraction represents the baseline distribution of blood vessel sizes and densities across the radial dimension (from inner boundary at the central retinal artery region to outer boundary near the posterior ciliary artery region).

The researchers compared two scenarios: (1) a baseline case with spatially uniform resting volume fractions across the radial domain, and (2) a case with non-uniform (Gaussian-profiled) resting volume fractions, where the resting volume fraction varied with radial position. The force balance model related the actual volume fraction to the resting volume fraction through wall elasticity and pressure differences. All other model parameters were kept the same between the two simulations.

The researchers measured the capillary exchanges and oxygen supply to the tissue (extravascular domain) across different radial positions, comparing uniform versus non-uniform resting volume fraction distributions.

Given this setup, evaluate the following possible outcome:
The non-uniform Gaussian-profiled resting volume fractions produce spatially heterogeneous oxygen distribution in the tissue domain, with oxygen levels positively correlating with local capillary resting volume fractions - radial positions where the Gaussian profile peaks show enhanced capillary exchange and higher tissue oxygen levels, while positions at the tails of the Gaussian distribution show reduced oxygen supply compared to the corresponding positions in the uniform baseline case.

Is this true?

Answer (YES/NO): YES